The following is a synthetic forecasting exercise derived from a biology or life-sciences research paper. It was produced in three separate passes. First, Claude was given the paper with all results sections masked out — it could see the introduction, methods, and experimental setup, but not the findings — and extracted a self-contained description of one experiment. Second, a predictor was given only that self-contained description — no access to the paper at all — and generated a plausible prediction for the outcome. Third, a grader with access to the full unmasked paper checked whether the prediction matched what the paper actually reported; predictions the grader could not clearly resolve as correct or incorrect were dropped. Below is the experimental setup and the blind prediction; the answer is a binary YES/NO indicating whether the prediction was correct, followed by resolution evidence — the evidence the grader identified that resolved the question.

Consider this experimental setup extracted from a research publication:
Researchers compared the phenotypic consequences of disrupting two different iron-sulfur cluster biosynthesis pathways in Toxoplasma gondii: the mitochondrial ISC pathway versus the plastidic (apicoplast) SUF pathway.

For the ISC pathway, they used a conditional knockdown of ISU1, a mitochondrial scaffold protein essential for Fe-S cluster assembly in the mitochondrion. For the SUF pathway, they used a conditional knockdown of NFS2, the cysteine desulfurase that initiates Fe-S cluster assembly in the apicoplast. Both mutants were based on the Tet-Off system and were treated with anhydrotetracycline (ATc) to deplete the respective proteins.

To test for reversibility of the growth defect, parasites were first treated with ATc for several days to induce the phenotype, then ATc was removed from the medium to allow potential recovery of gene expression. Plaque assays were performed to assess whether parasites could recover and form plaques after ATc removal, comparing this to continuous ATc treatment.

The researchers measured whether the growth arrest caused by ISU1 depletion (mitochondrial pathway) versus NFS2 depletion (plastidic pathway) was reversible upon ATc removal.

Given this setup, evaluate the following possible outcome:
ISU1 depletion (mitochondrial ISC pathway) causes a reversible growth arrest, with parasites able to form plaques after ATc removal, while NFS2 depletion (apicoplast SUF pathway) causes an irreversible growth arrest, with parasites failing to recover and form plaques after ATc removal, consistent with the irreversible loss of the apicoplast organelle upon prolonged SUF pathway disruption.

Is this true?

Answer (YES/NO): YES